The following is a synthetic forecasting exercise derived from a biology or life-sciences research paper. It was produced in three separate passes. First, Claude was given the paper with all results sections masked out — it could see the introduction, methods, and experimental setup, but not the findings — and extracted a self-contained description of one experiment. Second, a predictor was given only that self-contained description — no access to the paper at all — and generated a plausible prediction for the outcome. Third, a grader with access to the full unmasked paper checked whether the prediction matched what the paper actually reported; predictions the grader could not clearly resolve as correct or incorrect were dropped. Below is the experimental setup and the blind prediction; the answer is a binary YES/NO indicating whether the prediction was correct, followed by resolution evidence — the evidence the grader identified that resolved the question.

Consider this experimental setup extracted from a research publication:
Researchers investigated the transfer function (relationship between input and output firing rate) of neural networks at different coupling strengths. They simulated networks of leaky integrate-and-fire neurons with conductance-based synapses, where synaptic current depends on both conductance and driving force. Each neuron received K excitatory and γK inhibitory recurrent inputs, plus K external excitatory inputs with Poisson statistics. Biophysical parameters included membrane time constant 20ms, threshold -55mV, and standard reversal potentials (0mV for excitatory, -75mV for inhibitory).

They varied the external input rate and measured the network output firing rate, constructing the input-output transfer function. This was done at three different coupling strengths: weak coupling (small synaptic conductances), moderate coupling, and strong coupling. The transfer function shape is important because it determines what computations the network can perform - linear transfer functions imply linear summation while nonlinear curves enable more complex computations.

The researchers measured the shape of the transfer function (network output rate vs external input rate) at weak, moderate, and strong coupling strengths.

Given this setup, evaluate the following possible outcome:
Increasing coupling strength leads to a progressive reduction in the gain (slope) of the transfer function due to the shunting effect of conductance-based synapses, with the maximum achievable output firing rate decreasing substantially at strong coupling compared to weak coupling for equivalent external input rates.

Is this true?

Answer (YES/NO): NO